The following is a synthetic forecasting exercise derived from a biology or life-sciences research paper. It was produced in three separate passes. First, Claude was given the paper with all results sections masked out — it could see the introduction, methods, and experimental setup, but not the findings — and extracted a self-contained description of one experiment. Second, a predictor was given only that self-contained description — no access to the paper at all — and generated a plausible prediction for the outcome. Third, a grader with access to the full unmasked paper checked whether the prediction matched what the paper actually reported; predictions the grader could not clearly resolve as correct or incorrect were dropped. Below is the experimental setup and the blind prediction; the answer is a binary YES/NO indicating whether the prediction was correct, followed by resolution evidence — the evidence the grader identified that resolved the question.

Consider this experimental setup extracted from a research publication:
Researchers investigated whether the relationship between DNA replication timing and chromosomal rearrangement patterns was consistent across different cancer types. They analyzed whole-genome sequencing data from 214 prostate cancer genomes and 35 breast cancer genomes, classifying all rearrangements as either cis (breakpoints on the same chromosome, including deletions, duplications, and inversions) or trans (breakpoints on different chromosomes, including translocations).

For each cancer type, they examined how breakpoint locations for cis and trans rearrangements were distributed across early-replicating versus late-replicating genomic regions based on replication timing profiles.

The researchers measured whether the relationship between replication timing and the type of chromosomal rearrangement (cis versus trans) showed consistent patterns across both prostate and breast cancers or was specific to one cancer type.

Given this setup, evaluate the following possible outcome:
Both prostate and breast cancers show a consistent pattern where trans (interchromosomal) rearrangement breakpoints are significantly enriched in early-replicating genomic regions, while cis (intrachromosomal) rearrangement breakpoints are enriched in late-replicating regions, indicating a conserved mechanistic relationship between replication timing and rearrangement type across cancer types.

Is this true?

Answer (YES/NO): YES